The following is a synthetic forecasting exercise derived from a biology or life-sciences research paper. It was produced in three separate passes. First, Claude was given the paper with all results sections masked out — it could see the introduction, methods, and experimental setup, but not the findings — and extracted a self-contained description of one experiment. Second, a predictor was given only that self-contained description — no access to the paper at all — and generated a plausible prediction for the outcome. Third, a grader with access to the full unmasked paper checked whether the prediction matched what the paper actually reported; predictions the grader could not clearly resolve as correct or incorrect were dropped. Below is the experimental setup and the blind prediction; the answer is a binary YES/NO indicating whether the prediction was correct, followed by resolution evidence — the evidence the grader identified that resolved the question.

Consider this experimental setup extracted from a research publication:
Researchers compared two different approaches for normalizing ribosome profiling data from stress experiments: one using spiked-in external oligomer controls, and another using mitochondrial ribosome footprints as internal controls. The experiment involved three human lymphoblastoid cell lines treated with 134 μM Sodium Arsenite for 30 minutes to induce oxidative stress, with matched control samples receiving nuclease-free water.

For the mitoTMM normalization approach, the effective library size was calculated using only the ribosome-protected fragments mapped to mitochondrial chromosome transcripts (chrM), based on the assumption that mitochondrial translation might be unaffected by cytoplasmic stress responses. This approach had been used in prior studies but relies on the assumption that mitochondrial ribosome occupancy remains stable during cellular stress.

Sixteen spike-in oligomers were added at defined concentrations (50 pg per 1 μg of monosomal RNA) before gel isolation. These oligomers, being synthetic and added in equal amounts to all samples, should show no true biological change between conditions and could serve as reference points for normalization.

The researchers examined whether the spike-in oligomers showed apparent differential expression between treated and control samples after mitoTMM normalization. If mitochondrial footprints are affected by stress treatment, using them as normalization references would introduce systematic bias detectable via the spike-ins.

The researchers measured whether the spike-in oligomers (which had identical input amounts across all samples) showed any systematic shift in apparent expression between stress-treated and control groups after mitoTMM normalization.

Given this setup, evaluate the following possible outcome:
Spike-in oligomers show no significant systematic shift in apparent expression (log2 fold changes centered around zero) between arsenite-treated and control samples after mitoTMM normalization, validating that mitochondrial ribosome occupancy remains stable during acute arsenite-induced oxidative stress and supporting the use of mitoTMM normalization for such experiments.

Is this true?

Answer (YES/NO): YES